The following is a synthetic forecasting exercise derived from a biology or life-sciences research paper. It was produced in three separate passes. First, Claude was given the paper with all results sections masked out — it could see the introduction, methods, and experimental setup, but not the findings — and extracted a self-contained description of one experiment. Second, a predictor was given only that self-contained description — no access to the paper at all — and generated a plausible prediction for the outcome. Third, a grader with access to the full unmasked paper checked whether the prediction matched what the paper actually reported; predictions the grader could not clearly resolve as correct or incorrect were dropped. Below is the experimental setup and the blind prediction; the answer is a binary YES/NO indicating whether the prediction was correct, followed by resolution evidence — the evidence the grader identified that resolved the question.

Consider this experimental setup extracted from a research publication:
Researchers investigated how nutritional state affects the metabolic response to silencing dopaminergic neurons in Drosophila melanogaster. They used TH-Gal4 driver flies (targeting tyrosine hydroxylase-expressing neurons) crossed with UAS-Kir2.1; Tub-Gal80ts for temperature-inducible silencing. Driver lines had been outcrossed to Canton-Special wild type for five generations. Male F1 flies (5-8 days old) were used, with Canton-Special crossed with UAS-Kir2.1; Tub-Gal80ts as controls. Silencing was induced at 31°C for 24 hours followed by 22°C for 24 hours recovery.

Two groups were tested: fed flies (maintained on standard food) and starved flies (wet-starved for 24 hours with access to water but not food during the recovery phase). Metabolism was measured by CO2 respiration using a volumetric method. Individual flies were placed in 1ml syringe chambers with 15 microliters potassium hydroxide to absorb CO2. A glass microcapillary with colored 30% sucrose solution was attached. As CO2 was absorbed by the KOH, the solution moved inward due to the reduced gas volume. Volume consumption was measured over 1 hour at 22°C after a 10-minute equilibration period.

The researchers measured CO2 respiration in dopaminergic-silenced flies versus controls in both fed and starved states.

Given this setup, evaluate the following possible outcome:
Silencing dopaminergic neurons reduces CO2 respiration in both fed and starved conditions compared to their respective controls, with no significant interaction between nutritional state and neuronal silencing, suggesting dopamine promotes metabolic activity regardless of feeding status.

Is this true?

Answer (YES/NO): NO